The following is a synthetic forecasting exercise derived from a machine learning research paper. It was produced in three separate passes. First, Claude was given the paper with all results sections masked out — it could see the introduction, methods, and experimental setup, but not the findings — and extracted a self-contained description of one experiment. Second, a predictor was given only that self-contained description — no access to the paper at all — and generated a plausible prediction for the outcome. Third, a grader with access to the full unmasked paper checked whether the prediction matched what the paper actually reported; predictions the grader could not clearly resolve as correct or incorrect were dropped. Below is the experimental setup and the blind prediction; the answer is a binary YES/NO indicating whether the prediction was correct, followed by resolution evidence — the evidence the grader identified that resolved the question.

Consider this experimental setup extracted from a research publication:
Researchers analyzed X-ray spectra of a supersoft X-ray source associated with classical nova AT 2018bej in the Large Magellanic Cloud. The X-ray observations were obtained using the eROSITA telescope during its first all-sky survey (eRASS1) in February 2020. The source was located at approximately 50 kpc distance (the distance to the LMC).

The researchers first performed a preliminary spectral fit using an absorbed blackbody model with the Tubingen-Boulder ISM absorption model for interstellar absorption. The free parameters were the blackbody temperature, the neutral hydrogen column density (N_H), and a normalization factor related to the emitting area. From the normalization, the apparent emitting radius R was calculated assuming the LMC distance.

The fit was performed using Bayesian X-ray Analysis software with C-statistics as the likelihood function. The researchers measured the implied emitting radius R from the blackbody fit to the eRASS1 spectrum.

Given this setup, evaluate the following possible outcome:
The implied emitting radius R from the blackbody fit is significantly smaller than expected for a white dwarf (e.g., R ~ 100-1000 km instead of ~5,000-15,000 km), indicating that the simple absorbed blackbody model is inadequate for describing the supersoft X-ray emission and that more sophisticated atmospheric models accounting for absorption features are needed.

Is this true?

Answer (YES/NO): NO